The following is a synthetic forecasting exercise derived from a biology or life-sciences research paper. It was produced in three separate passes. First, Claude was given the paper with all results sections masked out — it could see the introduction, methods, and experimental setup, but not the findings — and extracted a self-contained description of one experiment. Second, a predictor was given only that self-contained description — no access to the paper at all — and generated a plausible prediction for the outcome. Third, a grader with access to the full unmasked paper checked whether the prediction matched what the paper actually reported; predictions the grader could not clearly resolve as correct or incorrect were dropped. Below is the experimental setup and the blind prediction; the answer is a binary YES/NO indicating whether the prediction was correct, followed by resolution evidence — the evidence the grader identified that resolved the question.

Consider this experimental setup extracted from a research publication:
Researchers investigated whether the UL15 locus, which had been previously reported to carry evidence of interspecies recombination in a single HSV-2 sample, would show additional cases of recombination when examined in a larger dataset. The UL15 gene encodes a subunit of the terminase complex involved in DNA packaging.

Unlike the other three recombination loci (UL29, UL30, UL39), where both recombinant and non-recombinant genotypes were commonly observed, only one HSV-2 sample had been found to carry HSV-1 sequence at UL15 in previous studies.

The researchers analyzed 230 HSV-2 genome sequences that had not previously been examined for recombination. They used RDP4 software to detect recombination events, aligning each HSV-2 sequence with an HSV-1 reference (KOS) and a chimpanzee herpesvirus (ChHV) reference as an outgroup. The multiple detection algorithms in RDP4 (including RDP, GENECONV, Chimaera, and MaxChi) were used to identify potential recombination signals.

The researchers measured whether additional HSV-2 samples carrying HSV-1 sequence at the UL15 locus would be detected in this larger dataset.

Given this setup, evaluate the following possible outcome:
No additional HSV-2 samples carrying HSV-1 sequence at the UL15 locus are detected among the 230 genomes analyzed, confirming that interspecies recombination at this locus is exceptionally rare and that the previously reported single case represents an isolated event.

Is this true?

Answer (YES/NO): YES